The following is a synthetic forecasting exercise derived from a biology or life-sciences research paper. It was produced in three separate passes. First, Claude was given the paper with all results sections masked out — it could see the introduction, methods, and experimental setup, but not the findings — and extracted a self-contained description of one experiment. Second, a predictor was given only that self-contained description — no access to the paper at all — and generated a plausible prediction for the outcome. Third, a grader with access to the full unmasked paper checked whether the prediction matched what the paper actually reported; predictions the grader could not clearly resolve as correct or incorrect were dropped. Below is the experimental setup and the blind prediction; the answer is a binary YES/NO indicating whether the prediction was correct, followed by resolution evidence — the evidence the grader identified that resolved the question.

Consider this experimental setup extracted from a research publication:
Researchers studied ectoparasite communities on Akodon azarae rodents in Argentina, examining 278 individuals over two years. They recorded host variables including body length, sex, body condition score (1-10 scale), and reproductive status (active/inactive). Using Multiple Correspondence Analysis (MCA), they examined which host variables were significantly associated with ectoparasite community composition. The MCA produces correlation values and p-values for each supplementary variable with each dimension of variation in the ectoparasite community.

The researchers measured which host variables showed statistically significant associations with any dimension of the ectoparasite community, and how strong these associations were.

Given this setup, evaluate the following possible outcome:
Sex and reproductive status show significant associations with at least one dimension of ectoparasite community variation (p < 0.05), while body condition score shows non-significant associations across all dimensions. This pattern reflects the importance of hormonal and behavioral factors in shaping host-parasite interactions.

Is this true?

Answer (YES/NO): NO